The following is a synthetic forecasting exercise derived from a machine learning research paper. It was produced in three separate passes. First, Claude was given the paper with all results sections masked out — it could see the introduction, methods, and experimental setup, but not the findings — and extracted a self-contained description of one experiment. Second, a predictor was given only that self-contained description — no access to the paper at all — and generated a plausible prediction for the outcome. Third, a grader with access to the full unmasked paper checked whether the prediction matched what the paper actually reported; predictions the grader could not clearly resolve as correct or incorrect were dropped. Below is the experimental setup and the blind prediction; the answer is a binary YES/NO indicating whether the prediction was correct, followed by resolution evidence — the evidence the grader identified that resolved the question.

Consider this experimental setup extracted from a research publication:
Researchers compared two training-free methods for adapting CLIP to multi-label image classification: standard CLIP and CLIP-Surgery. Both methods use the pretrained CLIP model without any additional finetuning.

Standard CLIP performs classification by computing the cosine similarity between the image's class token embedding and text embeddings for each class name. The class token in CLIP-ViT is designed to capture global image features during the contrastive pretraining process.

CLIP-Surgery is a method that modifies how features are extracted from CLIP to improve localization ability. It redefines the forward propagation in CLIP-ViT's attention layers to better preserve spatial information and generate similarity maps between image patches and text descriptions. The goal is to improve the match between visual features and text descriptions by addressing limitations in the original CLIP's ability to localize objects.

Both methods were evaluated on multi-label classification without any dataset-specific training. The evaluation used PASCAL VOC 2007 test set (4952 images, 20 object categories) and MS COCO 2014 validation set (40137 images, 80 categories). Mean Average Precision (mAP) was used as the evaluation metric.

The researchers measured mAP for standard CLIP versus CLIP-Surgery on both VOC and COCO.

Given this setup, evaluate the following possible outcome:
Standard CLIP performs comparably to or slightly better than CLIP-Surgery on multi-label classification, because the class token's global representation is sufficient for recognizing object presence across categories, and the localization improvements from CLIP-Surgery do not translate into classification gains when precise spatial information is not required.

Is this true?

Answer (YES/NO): YES